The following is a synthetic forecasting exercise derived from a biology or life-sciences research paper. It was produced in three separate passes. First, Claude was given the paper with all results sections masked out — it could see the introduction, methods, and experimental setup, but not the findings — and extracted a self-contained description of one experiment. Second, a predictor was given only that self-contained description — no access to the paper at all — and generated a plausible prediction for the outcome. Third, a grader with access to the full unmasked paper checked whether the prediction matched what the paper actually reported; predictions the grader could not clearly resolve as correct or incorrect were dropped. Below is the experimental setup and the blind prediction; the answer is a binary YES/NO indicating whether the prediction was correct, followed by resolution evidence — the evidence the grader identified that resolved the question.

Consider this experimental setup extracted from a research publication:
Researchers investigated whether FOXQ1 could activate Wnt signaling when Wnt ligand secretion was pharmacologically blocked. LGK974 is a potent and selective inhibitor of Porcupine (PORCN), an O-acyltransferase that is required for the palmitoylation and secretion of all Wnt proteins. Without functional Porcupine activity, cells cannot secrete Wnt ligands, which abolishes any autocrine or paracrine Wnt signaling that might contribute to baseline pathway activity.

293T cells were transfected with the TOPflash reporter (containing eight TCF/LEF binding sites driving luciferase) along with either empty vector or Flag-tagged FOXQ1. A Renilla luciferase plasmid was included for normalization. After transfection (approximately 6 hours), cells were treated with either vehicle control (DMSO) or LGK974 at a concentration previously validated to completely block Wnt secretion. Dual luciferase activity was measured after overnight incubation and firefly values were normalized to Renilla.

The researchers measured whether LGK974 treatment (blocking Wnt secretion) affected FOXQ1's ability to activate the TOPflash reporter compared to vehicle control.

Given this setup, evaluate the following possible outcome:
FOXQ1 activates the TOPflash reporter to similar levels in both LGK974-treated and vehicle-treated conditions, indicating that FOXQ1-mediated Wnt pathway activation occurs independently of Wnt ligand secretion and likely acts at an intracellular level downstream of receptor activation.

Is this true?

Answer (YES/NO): NO